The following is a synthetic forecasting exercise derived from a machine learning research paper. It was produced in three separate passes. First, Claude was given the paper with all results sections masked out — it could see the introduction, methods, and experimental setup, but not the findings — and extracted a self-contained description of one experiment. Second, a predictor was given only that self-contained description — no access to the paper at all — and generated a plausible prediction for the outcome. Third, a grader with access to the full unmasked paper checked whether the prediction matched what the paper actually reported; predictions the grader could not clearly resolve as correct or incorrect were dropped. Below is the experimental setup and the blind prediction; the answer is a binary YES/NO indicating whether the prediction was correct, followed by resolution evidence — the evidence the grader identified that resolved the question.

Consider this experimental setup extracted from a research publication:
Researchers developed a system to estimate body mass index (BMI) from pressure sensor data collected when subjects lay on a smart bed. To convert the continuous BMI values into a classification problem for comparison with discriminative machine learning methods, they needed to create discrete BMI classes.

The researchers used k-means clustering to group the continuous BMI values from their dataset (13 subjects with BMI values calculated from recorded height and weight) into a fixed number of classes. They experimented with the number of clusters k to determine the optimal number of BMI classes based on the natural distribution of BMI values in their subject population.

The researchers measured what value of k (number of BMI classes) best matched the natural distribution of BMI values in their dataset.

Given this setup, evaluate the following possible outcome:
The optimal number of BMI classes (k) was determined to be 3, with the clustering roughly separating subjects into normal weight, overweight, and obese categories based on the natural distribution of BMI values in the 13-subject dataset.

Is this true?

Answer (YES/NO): NO